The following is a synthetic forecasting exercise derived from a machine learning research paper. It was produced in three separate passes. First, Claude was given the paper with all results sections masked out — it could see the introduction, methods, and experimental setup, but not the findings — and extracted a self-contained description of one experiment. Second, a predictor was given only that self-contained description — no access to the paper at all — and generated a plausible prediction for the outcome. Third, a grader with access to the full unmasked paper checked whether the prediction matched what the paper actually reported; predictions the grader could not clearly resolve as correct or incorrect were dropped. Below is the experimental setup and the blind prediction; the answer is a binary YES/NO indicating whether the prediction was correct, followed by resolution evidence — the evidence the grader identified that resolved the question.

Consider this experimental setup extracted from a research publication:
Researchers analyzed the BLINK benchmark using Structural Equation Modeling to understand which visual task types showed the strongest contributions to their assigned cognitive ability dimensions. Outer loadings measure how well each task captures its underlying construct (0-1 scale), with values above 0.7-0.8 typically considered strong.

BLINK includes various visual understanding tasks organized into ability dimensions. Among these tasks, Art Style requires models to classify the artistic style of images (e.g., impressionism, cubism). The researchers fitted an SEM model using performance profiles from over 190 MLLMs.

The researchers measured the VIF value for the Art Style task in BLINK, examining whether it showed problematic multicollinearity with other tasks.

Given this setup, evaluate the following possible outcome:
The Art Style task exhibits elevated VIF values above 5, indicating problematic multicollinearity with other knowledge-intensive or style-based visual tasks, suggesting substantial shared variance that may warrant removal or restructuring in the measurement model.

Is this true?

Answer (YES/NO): NO